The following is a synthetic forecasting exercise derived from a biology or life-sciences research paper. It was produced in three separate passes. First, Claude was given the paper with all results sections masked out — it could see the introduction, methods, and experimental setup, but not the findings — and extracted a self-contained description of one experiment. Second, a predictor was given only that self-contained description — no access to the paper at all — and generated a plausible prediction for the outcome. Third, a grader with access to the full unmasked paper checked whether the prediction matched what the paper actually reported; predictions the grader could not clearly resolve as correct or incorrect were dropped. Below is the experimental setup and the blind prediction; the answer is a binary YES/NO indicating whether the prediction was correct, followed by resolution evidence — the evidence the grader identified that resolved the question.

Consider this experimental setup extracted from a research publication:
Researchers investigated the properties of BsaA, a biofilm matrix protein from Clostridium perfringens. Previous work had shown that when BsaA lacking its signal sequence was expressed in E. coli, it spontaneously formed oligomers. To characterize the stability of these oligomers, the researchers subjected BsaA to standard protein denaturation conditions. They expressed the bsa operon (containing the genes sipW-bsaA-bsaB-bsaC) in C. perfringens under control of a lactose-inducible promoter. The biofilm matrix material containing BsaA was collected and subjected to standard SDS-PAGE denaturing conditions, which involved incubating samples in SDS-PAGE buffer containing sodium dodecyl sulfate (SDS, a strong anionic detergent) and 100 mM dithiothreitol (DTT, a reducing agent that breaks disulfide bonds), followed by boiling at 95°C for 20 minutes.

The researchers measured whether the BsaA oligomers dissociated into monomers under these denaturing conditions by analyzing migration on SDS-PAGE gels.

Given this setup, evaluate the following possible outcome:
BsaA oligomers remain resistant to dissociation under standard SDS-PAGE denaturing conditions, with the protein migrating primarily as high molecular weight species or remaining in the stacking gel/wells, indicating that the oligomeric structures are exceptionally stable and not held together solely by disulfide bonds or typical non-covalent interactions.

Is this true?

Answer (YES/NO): YES